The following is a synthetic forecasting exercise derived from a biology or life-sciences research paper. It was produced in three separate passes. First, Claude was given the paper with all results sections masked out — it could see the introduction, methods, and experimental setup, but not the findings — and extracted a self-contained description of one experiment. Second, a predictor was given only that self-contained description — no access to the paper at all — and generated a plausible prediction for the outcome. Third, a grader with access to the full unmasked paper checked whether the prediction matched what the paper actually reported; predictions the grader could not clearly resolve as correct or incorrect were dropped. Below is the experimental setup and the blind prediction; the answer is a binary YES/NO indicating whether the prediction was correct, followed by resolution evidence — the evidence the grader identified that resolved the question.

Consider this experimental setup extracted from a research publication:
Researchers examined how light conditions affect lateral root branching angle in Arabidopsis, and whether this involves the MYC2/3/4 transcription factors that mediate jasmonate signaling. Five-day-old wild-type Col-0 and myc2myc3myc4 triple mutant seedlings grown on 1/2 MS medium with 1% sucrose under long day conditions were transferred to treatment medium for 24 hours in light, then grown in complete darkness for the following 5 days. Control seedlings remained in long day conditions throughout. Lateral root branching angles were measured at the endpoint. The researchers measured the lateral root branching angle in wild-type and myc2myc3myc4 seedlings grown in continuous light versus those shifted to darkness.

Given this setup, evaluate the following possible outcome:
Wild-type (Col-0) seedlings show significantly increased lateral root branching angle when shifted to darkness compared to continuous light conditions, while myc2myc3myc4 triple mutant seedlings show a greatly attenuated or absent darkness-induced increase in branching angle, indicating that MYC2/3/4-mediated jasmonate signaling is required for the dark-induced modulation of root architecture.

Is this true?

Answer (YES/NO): NO